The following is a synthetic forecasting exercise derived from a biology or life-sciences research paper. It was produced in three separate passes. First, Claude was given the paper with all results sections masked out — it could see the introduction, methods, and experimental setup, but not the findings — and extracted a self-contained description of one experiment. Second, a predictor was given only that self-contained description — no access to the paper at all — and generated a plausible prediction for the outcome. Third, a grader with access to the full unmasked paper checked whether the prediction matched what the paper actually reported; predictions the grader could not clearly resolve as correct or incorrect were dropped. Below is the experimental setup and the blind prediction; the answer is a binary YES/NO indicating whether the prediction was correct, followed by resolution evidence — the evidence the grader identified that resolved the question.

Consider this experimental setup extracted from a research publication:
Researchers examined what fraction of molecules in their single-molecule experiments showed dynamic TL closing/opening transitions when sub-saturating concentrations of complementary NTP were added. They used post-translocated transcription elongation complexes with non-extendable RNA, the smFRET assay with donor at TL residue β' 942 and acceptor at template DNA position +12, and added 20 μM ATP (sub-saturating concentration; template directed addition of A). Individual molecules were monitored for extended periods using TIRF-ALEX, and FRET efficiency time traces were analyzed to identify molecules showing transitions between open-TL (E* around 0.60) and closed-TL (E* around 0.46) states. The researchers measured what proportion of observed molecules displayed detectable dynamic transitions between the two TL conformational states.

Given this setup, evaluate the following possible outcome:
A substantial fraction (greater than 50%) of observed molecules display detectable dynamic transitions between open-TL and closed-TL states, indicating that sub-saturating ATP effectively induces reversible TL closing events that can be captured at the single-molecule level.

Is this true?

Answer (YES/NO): NO